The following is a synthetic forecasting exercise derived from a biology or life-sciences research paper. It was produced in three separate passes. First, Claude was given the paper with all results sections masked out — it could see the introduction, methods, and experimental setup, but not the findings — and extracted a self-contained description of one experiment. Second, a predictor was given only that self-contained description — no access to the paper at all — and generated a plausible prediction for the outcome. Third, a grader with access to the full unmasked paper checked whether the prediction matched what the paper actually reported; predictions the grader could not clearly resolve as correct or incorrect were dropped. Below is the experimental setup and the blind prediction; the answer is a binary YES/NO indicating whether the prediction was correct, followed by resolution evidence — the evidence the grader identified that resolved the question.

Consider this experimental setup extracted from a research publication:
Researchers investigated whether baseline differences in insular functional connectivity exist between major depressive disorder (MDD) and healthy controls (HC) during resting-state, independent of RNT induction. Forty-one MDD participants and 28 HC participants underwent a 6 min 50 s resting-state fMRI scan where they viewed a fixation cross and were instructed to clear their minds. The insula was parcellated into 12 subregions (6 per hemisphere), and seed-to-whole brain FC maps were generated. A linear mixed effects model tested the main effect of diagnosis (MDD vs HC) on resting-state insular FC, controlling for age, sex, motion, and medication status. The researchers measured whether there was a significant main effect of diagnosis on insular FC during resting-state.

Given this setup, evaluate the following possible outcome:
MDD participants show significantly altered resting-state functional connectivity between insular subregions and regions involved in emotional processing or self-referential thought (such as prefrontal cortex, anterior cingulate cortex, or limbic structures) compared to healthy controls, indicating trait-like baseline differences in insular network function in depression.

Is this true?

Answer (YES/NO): NO